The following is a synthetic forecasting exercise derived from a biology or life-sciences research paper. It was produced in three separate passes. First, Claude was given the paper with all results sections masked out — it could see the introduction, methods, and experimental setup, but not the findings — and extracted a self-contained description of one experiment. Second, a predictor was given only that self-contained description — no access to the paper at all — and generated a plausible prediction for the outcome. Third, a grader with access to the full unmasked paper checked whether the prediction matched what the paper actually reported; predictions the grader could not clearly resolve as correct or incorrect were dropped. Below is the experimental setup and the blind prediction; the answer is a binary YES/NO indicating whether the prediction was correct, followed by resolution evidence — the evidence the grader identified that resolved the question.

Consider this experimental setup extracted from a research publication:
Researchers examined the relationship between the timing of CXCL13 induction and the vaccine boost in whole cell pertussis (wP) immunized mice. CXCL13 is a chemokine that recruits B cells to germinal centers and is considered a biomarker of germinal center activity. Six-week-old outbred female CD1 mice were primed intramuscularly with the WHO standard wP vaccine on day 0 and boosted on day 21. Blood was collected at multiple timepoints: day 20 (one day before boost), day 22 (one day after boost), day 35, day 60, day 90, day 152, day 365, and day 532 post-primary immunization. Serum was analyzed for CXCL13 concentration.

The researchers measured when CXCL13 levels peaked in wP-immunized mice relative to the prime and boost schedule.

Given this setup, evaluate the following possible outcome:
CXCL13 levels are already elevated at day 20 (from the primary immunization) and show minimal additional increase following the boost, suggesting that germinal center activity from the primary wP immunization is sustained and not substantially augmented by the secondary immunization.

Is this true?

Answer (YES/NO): NO